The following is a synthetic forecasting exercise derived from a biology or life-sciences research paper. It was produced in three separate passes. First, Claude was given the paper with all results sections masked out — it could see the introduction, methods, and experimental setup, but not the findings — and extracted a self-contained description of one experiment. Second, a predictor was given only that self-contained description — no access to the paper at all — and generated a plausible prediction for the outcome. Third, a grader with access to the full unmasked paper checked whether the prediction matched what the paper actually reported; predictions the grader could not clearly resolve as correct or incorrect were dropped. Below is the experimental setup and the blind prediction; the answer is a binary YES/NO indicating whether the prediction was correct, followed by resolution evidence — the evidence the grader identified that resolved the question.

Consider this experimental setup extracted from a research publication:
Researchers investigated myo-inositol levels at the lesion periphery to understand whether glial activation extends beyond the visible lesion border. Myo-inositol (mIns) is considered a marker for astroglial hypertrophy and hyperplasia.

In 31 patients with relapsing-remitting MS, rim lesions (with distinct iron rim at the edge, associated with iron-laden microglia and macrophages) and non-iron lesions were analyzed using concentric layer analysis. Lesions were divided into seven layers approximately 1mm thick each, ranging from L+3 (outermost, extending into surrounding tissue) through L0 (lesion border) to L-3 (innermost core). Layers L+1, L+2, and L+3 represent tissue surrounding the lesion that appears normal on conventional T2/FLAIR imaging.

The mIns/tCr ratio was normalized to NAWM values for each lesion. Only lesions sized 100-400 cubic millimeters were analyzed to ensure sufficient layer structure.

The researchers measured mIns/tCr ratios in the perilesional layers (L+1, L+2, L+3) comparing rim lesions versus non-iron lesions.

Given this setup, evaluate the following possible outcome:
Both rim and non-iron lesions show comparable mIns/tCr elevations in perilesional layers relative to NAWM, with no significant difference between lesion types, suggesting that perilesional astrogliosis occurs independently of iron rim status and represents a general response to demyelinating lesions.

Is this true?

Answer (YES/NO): NO